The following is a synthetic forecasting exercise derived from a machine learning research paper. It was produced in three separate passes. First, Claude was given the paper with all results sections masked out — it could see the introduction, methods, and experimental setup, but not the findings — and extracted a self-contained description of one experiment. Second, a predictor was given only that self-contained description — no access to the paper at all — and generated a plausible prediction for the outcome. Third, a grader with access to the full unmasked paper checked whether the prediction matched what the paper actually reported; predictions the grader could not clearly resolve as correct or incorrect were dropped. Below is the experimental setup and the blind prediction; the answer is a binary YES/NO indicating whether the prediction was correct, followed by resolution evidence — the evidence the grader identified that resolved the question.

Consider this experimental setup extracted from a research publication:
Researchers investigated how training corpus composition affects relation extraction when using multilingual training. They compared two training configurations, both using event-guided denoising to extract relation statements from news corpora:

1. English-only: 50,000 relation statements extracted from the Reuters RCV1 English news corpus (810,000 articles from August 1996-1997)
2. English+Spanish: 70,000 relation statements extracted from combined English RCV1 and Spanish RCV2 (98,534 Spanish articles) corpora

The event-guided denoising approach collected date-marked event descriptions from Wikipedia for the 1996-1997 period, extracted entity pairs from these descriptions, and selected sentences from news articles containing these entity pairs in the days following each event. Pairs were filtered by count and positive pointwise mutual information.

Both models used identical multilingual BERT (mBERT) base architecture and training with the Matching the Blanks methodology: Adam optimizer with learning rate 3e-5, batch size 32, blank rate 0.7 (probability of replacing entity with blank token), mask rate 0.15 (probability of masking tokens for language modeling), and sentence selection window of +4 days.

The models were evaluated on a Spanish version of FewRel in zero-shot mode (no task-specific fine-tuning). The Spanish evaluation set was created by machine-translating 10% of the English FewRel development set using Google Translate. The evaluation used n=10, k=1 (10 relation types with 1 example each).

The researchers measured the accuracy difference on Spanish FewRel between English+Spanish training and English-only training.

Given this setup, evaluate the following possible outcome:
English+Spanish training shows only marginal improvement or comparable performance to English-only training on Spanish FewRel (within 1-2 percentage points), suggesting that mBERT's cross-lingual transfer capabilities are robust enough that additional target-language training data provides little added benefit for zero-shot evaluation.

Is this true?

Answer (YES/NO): YES